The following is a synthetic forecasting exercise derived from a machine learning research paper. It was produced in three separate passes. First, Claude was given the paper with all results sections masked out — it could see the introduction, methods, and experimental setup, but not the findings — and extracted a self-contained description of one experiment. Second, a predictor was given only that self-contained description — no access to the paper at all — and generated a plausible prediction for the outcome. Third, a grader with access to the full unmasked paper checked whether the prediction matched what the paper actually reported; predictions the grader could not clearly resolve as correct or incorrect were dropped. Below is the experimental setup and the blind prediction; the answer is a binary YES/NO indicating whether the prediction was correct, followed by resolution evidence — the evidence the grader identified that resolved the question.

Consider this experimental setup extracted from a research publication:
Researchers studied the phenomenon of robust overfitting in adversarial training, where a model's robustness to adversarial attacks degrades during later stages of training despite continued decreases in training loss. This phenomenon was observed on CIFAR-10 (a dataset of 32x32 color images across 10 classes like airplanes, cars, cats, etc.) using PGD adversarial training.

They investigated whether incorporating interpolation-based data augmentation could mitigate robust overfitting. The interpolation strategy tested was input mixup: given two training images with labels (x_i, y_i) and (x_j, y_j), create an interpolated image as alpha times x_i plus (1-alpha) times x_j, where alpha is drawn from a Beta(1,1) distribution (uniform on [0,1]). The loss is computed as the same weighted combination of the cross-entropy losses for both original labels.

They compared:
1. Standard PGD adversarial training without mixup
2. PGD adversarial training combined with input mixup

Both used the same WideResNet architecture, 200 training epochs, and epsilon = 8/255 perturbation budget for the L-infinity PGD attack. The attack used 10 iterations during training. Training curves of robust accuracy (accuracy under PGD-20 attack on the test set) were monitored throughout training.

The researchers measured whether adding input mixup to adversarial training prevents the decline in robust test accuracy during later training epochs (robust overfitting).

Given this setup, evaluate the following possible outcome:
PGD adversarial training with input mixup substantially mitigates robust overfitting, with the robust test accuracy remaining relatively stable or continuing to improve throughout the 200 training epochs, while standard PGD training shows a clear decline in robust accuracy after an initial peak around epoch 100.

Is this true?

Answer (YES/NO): NO